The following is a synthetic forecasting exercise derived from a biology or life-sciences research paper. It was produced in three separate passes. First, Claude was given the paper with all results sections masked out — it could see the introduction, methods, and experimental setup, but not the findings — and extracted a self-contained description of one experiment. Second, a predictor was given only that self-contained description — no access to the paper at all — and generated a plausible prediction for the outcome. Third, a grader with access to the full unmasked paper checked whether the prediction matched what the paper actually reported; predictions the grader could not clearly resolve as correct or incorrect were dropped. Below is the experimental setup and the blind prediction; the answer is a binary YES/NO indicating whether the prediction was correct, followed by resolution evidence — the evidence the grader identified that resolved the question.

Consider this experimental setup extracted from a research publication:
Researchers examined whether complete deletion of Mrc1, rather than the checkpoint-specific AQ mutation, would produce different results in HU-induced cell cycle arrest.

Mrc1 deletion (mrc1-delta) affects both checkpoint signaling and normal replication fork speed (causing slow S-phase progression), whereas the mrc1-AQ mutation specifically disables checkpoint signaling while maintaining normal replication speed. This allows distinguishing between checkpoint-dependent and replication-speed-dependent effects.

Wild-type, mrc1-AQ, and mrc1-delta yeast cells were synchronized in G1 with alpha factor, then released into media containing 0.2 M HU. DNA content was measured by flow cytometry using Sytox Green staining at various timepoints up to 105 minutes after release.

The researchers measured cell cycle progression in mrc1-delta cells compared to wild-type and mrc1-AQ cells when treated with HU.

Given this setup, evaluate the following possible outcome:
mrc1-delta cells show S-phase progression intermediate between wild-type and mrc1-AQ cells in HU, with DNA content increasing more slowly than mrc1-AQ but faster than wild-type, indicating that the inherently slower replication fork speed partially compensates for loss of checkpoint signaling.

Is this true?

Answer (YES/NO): NO